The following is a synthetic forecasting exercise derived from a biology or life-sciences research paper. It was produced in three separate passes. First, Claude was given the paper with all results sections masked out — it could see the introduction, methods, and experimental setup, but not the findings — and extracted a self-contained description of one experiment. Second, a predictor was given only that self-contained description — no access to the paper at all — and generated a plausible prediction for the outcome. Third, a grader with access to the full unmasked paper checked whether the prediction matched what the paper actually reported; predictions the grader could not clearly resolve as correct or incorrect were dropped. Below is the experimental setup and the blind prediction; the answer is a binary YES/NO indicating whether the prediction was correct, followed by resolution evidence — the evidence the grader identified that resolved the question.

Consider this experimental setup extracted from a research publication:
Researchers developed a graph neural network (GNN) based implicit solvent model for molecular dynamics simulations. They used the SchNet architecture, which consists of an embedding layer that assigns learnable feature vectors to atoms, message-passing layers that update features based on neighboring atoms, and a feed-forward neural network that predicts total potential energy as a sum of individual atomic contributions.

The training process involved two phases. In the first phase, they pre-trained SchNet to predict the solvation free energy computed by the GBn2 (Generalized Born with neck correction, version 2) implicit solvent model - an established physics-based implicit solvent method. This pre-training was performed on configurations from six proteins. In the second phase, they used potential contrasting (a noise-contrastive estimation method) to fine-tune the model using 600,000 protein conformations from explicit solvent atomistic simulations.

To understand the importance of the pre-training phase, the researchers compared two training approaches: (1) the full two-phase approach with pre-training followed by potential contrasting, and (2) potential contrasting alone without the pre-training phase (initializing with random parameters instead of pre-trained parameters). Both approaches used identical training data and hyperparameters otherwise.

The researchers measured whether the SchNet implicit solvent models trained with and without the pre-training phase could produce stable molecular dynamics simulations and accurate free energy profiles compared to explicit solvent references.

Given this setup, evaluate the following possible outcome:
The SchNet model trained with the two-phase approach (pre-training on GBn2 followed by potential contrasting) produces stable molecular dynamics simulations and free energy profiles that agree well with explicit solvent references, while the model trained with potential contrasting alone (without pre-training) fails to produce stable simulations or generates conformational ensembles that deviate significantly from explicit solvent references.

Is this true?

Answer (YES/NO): YES